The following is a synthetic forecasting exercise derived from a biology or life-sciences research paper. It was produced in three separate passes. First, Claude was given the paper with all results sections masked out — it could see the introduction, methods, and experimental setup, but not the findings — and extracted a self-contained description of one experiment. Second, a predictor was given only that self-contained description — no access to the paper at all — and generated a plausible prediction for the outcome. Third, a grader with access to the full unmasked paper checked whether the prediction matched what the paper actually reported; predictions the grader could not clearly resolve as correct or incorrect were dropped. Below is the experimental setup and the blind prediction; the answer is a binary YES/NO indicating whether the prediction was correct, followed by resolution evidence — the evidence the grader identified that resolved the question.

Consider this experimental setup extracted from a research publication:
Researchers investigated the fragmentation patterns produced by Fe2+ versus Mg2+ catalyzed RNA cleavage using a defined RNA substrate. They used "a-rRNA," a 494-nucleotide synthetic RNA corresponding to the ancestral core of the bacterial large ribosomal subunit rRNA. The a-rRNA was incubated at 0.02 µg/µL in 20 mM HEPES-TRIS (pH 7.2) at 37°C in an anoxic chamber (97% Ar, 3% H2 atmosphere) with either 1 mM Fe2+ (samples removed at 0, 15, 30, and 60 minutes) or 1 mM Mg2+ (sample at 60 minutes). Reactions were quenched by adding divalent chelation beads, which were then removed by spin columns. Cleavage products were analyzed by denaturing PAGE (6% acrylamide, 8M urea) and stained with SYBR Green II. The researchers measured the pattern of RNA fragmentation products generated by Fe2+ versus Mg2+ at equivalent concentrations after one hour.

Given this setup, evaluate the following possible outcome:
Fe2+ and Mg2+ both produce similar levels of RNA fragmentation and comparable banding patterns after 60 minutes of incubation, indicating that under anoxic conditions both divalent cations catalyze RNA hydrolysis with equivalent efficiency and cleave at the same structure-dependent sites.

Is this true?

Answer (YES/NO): NO